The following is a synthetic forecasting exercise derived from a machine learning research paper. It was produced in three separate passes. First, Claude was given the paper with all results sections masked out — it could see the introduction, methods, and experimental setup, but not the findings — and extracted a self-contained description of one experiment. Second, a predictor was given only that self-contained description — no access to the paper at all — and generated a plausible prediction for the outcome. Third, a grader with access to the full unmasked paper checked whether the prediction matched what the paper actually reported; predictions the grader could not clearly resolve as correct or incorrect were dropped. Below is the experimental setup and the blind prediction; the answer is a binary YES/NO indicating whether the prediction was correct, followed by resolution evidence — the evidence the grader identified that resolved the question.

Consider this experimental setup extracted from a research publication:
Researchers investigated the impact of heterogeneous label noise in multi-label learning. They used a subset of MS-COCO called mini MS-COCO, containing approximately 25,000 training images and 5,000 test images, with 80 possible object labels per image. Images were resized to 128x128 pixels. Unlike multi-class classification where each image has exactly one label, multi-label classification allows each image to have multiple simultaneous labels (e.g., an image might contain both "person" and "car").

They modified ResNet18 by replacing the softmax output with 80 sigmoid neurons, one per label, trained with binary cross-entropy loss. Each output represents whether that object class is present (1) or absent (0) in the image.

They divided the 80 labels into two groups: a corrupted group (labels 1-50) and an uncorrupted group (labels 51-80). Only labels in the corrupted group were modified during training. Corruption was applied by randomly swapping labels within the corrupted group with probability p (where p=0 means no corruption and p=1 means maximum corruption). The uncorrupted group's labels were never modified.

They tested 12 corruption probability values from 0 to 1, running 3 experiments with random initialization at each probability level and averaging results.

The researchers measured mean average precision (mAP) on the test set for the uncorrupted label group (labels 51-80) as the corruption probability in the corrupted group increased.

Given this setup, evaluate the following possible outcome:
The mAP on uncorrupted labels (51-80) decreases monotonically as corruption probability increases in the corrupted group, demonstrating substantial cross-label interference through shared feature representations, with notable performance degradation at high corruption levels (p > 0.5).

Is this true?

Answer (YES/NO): NO